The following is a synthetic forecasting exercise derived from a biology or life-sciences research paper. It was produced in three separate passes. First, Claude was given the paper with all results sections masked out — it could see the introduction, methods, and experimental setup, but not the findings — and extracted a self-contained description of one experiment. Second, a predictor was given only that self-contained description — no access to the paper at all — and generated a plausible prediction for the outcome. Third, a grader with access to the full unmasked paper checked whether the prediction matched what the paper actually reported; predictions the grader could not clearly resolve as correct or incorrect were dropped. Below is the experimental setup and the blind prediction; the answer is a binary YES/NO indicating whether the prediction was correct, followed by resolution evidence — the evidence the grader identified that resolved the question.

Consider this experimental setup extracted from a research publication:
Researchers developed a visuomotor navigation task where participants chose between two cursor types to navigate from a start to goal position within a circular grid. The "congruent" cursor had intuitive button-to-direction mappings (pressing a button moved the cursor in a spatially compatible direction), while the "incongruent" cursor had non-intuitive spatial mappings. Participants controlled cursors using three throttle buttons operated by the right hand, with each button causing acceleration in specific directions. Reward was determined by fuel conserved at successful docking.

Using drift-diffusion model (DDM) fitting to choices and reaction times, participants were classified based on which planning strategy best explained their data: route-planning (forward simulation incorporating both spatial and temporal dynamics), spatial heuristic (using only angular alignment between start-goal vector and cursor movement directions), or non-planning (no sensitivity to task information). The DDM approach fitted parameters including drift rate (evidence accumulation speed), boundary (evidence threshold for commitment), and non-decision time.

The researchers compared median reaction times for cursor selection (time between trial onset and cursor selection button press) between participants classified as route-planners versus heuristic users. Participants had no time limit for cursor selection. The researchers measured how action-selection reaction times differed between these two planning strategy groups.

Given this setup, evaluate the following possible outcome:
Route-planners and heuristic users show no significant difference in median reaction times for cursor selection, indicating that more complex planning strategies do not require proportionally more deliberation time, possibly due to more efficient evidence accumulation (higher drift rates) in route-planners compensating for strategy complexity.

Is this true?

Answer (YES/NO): NO